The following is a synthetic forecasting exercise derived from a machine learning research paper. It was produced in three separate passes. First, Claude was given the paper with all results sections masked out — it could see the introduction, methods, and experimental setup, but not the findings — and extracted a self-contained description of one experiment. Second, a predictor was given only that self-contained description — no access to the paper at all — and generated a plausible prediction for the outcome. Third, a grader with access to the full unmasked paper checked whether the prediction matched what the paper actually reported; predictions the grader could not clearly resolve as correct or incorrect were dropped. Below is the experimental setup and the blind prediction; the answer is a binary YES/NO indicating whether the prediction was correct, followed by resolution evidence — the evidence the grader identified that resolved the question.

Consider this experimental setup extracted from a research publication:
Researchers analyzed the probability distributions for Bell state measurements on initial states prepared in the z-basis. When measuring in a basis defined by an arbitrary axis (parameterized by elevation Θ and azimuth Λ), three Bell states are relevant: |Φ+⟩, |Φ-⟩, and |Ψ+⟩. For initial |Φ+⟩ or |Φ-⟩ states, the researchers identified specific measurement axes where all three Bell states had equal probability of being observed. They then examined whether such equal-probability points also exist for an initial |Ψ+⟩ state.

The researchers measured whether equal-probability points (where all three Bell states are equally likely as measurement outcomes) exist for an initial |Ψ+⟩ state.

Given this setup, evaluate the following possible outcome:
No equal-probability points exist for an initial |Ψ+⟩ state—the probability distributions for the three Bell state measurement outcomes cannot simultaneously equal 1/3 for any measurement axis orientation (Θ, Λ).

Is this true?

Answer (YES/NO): YES